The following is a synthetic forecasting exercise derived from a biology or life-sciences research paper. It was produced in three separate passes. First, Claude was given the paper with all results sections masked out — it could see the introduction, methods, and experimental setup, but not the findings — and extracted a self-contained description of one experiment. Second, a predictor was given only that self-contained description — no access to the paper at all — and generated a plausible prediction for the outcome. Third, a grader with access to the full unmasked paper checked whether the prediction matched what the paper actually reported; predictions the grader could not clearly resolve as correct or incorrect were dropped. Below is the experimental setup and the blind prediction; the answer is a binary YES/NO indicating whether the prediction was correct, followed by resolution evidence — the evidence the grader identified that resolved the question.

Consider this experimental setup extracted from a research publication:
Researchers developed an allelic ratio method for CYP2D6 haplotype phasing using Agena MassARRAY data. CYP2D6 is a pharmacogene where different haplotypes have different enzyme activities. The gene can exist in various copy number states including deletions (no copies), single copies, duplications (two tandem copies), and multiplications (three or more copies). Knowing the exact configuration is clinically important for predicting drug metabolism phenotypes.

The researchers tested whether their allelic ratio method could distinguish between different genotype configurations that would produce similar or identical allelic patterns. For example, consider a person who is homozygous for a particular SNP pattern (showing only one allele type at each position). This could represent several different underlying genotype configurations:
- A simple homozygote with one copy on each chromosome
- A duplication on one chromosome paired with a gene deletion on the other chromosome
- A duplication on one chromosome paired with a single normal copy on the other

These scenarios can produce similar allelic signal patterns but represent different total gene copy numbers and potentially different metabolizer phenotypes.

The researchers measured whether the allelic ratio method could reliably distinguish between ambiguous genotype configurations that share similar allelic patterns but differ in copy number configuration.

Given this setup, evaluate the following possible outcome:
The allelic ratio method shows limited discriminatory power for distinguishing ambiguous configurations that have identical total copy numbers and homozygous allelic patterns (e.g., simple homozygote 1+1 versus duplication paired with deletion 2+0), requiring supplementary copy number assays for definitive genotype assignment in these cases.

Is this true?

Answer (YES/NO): YES